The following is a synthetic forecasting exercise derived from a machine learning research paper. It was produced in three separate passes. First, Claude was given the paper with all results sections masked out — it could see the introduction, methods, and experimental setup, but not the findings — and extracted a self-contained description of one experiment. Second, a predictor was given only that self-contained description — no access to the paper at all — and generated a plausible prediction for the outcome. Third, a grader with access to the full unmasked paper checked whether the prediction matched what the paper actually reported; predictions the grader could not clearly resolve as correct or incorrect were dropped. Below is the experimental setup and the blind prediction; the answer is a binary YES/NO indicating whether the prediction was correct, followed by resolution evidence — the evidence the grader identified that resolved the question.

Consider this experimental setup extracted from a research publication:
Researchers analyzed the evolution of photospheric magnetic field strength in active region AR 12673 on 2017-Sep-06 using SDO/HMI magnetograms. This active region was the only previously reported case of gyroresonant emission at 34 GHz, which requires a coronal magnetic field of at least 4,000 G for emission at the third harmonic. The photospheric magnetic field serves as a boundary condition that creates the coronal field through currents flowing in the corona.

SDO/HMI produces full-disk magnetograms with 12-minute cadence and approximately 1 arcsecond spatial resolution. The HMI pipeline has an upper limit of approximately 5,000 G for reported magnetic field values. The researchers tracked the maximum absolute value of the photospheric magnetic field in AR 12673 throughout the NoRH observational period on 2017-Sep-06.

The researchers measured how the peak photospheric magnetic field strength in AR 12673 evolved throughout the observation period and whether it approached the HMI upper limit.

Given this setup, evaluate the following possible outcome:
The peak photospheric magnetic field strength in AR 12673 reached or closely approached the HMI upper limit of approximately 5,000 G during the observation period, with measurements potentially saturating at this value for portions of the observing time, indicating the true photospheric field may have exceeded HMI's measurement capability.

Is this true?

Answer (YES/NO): YES